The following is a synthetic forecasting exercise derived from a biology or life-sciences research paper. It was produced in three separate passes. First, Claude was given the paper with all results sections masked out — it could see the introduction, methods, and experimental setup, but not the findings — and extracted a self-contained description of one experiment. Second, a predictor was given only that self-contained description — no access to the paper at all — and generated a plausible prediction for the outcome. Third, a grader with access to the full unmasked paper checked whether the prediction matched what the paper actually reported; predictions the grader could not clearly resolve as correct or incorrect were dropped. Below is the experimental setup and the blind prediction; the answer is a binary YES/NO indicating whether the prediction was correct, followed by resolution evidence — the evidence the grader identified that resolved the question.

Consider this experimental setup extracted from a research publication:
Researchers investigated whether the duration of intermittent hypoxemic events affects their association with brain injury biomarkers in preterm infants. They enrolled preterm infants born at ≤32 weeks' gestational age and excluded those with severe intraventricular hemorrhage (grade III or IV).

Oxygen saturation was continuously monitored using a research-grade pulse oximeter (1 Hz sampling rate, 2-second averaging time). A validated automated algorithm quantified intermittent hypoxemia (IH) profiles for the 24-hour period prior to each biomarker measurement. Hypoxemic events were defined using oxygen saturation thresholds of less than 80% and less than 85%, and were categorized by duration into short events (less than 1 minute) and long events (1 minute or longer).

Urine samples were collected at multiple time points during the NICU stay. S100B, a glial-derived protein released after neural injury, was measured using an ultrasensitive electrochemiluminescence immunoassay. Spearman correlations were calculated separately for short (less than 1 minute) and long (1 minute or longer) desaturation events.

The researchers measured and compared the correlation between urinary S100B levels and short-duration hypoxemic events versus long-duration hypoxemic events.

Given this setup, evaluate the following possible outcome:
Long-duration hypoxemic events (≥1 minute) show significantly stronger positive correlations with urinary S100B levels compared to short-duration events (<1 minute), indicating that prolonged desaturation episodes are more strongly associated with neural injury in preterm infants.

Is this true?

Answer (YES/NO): NO